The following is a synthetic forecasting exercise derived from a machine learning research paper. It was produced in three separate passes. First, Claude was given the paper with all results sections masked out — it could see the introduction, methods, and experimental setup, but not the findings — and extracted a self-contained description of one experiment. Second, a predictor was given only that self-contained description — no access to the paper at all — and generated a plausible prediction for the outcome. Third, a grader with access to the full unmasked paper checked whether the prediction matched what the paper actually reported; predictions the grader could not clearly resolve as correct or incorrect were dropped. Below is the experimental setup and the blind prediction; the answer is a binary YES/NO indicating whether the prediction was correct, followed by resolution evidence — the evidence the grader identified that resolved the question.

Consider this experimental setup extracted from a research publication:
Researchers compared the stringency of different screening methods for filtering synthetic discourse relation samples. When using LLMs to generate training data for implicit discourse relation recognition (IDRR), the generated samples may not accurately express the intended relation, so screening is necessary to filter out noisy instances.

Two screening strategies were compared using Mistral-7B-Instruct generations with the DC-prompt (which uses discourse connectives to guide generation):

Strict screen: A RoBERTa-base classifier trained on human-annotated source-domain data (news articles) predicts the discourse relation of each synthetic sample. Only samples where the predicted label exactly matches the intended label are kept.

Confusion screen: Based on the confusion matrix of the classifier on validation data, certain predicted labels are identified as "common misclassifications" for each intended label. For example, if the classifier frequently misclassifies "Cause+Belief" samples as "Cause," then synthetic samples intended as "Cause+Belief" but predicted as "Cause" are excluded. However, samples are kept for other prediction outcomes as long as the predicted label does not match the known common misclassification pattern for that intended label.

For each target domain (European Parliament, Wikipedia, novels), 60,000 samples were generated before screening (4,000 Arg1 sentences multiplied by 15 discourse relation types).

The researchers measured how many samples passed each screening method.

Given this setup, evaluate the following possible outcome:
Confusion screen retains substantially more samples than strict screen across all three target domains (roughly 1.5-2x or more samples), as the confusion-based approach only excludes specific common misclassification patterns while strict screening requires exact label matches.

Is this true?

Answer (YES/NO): YES